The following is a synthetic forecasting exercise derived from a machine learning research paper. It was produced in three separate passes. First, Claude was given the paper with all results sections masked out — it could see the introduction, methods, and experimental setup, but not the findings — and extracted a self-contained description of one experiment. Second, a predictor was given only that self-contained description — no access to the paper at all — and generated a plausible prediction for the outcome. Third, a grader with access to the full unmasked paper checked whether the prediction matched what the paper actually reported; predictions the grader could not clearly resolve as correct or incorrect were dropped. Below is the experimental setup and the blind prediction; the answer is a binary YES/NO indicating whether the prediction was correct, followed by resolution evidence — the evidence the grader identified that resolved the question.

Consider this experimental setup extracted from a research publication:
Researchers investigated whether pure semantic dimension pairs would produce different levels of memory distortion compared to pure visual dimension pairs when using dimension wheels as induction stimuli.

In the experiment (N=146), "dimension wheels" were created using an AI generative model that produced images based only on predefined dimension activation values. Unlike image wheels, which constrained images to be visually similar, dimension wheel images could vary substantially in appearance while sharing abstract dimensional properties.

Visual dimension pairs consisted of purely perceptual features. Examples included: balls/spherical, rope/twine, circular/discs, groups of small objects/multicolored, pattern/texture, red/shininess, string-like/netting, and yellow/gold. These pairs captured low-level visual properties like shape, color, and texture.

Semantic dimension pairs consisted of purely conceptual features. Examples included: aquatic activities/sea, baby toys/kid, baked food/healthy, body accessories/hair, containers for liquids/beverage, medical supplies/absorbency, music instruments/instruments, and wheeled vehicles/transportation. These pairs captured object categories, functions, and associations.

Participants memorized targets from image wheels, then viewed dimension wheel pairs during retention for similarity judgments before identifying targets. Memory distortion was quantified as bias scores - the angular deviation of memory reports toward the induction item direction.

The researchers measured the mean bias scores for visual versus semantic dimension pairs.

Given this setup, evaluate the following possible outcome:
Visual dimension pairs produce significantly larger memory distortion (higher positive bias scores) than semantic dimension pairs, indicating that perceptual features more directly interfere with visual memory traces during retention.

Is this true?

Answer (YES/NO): YES